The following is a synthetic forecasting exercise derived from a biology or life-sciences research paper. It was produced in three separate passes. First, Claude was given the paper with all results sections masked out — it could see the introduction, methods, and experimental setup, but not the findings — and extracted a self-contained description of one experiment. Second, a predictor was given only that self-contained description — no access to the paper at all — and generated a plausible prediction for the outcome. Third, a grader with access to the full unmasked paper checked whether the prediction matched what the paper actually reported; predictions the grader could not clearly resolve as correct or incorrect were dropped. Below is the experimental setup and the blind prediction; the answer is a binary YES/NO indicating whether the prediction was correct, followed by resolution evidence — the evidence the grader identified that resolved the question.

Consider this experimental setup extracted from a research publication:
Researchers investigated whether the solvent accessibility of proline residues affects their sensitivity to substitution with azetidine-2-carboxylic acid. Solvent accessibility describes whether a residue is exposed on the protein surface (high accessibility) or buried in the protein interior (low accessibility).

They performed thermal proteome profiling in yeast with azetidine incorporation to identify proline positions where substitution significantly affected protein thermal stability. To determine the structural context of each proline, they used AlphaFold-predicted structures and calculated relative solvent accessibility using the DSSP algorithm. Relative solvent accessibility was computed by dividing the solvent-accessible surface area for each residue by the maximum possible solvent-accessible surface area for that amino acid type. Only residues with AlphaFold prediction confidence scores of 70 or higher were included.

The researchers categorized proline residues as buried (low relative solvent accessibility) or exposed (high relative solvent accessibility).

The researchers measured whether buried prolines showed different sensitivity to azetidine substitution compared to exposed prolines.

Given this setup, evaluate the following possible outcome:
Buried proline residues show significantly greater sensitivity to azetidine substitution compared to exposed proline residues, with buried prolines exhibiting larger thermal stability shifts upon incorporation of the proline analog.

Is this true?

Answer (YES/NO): YES